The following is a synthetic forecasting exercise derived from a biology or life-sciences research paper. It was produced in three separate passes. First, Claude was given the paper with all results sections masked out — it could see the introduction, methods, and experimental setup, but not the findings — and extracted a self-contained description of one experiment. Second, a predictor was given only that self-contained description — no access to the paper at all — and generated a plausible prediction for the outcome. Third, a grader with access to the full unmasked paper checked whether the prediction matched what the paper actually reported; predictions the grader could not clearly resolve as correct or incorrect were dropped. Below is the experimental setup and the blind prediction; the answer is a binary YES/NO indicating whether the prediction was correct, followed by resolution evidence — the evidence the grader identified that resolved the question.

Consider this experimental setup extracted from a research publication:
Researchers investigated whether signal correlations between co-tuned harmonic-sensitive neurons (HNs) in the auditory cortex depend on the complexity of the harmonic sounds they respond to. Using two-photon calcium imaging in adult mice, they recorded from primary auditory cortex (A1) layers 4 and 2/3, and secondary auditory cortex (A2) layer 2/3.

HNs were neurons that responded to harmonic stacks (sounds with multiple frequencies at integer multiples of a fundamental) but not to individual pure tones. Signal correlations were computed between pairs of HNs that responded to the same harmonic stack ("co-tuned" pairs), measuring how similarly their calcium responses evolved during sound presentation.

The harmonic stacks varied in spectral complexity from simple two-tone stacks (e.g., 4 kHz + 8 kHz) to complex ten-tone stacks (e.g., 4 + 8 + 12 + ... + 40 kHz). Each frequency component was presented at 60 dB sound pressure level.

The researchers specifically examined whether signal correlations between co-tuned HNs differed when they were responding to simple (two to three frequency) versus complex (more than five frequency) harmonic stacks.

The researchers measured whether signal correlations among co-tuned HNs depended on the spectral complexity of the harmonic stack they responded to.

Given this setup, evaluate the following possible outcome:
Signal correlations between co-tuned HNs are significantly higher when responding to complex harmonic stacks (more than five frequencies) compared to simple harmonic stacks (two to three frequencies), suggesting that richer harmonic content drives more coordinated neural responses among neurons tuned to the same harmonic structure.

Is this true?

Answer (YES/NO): NO